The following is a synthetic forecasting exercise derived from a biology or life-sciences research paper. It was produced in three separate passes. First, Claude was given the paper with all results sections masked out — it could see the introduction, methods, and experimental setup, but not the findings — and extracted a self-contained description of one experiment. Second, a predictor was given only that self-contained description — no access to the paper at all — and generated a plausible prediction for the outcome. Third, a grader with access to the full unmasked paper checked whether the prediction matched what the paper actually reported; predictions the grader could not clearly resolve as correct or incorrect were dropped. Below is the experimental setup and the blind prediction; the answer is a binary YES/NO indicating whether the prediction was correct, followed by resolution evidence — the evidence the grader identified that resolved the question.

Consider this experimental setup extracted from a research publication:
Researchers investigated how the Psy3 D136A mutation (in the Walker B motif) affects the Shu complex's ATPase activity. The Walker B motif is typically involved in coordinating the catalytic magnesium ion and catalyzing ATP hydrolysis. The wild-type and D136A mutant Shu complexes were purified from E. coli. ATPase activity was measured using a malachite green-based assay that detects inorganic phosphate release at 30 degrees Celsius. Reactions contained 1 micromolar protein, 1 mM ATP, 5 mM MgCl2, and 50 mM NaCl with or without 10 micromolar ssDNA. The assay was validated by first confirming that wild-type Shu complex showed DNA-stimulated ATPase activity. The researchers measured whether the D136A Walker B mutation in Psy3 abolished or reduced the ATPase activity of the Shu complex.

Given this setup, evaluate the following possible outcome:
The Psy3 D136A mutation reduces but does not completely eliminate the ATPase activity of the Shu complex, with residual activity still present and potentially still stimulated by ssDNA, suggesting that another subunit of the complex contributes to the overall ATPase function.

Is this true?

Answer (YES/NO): NO